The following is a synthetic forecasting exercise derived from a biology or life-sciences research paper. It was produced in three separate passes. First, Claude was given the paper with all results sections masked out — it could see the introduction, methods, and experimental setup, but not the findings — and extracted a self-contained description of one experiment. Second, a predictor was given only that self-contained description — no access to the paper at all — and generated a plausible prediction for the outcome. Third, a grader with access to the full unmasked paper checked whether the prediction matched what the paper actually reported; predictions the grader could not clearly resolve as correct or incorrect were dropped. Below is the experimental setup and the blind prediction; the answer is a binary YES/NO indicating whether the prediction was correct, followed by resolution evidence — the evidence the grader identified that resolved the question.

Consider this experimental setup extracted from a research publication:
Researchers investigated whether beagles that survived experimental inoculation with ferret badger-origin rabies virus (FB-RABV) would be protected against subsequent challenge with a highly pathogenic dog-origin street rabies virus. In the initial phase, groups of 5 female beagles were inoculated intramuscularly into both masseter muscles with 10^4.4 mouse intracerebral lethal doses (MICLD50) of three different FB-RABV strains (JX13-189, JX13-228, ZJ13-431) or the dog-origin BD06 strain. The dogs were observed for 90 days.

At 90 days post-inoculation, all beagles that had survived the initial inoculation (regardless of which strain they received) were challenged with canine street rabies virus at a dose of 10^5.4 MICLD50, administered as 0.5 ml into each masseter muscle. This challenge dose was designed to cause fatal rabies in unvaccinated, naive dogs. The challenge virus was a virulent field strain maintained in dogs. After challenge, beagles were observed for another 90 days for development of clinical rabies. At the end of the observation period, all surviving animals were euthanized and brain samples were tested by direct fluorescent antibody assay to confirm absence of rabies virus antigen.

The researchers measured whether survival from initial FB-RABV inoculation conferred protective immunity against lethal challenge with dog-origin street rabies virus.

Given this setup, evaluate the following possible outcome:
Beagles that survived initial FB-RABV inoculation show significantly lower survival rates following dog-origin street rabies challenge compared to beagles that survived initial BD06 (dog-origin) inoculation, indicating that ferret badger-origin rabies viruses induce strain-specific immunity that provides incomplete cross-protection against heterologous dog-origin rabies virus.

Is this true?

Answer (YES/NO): NO